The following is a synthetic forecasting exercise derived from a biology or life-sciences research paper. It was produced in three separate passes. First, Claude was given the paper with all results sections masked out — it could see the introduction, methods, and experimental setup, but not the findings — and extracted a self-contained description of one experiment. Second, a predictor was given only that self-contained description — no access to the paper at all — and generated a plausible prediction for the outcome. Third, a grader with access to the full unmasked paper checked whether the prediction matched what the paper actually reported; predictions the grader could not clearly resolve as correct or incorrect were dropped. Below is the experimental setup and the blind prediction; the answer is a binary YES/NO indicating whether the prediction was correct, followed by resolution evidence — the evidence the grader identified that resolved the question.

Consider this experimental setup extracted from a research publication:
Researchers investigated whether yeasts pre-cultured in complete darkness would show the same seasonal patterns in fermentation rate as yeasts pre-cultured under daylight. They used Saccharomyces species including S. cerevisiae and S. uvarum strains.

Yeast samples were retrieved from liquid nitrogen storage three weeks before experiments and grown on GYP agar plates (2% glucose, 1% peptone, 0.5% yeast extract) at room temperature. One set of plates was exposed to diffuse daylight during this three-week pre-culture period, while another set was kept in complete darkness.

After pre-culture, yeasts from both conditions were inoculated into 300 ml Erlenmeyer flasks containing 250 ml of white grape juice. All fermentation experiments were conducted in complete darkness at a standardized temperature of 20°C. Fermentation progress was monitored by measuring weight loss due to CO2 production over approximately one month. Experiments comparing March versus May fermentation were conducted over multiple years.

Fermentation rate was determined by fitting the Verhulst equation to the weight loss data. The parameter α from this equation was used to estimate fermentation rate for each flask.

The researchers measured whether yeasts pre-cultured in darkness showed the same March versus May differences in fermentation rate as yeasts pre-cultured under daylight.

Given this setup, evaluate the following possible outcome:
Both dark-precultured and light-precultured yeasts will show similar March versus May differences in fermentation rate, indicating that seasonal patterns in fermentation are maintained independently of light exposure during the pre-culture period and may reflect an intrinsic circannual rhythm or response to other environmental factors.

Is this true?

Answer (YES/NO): NO